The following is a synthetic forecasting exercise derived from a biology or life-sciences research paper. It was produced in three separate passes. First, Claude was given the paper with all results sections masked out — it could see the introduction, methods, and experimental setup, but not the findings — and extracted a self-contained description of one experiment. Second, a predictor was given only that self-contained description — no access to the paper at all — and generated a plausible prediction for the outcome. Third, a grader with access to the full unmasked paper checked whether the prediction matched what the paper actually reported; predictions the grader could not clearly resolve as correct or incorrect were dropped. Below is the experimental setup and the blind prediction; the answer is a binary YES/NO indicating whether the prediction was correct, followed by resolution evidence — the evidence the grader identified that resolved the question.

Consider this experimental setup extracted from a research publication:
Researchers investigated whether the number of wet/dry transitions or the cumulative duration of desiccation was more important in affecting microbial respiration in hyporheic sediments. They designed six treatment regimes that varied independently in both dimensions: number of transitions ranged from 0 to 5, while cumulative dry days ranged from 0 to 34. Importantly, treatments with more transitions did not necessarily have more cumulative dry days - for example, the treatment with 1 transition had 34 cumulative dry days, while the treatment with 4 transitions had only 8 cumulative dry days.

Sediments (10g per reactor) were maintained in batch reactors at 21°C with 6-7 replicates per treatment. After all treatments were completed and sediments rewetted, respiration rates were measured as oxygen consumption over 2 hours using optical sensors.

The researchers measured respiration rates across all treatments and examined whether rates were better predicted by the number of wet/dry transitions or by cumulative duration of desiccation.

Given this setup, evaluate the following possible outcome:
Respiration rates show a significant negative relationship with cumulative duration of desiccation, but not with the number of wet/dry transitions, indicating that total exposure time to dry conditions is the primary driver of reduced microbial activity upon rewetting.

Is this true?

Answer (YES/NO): NO